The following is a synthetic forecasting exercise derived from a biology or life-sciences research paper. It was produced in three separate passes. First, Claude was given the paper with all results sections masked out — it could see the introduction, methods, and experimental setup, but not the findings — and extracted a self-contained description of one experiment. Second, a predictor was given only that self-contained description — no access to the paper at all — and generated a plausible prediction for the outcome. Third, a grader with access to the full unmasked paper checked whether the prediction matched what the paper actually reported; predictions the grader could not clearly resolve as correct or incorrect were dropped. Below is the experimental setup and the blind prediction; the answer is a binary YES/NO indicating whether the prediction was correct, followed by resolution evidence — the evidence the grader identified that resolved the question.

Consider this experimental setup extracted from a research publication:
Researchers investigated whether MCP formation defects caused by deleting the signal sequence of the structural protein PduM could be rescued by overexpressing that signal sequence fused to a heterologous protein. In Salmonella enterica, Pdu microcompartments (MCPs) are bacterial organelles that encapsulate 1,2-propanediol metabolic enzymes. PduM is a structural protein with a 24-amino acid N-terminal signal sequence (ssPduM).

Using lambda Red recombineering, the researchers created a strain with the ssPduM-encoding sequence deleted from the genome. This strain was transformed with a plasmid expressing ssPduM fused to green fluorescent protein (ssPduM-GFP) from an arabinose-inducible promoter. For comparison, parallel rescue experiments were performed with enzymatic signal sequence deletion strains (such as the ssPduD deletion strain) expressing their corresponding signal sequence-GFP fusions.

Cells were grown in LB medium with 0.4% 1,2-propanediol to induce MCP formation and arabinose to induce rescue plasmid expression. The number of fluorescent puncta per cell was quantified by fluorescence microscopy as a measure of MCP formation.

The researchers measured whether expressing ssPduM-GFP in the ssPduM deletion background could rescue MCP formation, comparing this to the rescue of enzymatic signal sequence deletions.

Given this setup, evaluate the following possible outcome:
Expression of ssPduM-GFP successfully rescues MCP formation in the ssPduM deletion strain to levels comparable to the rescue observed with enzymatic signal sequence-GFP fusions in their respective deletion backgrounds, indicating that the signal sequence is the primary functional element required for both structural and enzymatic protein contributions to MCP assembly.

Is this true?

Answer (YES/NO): NO